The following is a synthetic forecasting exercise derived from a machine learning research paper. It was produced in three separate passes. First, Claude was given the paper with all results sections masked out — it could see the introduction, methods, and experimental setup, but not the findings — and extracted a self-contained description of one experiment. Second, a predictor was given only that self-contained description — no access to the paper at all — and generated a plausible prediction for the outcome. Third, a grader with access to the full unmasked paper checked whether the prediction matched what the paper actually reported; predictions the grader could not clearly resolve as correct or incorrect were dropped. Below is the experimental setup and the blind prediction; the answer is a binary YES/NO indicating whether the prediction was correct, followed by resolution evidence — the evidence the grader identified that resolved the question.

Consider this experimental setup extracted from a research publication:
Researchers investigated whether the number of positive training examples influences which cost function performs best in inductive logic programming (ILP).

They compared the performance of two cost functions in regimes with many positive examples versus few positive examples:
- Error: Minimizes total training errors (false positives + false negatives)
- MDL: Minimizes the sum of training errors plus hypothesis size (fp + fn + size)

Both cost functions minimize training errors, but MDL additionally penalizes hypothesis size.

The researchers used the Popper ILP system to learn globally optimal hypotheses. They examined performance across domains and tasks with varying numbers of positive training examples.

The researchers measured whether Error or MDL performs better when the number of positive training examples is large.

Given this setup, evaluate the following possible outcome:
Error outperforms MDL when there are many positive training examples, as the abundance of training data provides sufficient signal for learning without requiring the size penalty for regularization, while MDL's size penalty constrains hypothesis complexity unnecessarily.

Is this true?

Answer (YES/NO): NO